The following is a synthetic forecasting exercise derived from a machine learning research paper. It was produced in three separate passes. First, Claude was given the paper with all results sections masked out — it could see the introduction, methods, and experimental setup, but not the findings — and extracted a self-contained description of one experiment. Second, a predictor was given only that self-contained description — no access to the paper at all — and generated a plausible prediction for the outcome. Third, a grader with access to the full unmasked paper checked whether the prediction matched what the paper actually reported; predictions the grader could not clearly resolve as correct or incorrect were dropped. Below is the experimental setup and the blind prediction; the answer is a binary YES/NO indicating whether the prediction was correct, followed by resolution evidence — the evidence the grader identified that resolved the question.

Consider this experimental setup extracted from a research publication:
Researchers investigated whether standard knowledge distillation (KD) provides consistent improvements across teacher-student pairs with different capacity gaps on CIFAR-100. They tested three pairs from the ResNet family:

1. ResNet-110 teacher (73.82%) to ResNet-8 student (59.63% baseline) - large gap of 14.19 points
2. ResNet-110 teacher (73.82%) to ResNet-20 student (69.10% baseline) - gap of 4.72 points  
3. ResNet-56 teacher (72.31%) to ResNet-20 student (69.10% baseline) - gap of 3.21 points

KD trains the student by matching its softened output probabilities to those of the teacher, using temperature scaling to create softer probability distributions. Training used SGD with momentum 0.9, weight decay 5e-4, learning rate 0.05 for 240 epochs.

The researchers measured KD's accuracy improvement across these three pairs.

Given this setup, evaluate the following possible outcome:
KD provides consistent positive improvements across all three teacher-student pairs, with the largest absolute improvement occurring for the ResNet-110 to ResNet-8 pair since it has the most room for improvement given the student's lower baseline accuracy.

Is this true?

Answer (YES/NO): NO